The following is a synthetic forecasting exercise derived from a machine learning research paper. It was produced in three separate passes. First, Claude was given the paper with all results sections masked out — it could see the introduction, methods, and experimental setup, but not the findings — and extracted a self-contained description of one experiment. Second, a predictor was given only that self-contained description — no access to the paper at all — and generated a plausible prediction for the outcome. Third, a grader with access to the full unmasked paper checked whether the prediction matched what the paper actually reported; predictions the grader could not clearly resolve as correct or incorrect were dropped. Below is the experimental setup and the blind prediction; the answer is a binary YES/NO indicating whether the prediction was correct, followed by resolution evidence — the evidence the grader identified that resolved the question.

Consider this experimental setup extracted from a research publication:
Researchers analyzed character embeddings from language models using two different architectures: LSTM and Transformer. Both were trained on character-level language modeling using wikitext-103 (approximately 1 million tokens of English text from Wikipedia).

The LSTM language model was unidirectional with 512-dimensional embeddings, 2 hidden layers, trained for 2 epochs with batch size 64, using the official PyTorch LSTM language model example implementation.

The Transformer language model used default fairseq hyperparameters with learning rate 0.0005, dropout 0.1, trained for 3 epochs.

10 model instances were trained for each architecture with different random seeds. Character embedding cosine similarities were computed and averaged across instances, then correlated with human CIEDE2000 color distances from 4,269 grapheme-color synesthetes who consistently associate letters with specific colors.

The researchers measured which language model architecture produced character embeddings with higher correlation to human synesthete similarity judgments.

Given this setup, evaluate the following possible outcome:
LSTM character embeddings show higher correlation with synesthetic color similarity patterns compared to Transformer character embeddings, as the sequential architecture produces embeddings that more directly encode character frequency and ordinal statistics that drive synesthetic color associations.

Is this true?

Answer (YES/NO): NO